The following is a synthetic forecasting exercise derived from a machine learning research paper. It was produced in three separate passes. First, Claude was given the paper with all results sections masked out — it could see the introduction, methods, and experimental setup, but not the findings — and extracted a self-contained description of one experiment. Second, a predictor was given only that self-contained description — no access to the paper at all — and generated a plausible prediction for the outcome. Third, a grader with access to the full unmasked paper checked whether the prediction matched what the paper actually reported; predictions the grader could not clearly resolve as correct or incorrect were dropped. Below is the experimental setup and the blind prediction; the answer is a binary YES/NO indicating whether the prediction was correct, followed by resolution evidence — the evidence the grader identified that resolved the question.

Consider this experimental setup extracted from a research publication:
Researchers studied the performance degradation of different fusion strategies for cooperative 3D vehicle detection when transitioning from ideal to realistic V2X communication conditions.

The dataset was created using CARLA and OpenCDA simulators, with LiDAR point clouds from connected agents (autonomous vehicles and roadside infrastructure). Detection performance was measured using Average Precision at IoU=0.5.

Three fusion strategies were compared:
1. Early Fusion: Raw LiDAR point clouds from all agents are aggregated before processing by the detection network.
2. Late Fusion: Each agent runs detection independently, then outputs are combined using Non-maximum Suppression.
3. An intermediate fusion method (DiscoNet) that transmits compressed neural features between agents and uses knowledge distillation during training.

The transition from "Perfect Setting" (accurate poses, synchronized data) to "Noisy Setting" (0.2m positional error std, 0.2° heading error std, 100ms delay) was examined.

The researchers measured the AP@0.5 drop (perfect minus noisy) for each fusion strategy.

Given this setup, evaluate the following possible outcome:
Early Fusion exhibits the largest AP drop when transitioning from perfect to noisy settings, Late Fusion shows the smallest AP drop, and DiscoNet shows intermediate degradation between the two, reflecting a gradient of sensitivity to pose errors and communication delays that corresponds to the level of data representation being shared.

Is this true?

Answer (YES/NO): NO